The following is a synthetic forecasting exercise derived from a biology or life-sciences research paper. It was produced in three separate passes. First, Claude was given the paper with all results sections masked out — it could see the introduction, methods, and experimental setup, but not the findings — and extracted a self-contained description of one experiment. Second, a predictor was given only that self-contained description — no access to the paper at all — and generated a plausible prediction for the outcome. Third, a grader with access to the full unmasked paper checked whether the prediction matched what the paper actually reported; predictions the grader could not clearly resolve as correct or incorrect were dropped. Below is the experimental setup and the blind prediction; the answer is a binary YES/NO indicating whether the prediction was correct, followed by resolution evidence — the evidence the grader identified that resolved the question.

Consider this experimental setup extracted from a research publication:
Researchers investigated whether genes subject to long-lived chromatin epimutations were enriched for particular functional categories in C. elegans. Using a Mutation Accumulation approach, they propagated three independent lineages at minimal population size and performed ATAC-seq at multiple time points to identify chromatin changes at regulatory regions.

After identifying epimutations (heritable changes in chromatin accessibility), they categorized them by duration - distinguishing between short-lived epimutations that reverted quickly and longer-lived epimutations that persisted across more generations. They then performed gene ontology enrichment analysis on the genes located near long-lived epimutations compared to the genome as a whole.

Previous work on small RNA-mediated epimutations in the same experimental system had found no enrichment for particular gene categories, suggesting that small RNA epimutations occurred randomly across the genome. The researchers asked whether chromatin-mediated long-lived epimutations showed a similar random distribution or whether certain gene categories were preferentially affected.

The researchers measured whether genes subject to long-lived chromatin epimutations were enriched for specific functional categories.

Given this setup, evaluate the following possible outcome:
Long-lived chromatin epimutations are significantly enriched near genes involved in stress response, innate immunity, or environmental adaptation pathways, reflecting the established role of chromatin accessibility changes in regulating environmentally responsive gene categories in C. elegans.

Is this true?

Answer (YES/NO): YES